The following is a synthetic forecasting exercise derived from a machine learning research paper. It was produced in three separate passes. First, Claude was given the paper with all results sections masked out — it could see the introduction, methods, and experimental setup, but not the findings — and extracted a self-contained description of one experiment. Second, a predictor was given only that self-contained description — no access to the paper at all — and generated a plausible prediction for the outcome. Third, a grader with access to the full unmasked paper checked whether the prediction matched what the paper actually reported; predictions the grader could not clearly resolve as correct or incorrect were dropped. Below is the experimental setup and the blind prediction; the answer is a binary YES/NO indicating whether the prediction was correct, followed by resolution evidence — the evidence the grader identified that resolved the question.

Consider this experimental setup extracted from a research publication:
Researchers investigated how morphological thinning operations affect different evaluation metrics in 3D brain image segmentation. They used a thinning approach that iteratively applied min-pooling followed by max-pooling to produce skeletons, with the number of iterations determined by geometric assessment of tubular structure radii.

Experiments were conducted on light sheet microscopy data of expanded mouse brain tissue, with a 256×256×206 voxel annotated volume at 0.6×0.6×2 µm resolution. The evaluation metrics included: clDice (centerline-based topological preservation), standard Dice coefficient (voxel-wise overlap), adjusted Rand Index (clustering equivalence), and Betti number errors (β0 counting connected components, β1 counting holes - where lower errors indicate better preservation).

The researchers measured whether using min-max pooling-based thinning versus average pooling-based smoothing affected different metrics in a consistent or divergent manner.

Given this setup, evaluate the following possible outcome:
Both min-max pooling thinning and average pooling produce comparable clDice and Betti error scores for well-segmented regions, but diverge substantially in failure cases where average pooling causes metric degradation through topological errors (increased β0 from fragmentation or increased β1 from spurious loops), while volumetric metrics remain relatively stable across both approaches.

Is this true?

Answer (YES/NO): NO